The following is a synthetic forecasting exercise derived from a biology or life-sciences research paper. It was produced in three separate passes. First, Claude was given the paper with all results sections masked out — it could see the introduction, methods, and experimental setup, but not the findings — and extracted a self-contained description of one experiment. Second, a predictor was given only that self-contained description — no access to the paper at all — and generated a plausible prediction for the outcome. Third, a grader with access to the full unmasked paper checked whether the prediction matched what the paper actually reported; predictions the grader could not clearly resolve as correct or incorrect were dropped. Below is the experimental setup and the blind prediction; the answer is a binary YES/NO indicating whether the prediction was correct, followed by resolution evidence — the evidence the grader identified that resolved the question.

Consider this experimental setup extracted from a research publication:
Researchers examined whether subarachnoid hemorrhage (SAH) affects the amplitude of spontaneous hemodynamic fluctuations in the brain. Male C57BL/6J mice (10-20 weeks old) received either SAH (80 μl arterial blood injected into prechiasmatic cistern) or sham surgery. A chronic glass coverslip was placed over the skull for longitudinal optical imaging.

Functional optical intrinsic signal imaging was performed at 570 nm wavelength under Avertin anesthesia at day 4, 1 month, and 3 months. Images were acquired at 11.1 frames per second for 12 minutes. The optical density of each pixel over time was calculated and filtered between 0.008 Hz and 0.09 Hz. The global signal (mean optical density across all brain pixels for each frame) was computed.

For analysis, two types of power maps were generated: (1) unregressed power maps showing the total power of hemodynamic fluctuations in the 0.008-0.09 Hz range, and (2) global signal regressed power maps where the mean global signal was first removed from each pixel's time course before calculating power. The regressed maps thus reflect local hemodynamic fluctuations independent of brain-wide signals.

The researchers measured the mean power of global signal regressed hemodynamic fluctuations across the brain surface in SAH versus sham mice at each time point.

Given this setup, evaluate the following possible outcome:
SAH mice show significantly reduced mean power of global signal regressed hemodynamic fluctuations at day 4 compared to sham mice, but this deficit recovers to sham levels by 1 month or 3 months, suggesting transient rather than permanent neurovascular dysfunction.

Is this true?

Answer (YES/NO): YES